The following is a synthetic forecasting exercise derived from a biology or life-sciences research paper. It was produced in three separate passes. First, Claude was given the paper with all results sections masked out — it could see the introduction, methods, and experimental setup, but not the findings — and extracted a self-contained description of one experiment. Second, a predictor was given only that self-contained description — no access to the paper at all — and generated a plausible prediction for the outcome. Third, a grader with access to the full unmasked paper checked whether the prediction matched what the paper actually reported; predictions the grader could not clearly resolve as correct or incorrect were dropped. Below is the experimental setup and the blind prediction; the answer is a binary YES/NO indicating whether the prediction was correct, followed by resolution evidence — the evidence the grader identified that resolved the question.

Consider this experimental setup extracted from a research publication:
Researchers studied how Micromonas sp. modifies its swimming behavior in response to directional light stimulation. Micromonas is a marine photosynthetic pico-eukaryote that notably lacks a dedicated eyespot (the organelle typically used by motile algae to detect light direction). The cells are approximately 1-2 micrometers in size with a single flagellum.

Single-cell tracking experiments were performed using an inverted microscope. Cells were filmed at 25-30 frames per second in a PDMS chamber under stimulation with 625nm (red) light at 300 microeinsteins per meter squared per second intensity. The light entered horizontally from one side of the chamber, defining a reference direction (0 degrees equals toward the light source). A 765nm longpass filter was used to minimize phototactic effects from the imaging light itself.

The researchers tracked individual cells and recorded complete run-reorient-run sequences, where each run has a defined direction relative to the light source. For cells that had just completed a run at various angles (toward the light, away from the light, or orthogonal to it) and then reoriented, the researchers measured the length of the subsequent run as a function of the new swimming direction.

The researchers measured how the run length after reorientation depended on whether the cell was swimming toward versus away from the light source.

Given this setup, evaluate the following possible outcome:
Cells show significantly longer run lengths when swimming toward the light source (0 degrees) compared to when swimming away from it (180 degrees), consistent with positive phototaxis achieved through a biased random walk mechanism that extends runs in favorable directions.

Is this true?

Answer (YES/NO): YES